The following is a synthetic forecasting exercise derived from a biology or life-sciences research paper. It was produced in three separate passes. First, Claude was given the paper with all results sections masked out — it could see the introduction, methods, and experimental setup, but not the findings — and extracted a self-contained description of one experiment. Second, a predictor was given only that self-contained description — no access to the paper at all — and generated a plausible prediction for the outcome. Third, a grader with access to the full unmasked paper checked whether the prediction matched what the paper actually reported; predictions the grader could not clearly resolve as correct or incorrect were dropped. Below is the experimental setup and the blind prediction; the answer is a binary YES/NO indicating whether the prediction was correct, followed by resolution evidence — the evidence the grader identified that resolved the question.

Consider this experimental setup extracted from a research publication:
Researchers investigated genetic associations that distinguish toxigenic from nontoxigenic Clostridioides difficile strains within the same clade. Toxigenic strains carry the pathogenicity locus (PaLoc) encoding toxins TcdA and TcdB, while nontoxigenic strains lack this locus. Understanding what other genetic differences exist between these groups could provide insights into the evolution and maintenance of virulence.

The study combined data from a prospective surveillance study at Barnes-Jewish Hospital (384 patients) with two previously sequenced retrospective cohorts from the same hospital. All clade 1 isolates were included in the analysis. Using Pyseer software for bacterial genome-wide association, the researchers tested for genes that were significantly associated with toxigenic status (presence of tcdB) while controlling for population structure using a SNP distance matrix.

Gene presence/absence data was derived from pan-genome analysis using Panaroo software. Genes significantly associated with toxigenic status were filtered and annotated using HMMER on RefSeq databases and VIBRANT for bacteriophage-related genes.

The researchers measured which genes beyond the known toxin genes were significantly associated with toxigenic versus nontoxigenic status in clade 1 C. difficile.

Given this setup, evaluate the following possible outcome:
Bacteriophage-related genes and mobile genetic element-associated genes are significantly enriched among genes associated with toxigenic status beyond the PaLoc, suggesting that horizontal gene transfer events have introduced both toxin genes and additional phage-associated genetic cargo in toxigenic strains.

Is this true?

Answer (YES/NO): NO